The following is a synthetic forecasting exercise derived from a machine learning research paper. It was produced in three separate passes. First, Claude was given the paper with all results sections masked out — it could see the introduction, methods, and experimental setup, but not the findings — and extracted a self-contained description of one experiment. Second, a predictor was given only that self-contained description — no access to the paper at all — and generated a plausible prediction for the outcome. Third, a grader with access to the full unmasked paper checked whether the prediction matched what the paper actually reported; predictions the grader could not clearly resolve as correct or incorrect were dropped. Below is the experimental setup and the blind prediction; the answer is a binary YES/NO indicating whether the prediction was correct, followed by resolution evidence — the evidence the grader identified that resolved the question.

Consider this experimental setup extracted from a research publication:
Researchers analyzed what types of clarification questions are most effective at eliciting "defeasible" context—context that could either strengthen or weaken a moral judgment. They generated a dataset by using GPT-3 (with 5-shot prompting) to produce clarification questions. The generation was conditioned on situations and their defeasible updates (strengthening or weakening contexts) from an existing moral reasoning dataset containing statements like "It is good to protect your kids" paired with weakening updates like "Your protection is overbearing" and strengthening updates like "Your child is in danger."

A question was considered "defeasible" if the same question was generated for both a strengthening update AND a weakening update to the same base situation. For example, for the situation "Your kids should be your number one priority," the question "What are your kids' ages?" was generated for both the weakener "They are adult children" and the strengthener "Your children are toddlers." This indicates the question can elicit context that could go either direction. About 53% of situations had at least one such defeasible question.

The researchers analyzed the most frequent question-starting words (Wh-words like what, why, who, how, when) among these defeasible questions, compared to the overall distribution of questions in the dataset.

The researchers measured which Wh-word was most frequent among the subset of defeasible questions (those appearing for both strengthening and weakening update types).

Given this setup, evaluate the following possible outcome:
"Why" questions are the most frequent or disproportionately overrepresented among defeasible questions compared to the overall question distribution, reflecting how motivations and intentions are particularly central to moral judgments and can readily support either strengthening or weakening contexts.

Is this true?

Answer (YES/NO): YES